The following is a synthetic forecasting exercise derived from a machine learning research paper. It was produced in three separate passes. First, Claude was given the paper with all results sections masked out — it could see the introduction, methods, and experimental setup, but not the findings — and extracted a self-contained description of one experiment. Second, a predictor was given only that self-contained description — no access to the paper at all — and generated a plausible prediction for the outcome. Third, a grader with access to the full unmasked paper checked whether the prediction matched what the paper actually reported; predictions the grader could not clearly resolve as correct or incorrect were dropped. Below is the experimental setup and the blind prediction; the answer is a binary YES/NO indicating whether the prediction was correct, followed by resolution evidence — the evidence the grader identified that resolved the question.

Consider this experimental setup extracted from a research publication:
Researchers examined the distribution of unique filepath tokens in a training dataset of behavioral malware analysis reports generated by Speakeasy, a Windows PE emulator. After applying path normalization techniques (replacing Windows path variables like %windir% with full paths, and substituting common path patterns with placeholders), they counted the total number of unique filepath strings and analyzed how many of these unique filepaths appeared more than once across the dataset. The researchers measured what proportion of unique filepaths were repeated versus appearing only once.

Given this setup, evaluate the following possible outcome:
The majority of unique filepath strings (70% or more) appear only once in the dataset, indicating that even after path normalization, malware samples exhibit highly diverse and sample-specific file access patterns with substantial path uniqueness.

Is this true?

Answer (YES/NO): YES